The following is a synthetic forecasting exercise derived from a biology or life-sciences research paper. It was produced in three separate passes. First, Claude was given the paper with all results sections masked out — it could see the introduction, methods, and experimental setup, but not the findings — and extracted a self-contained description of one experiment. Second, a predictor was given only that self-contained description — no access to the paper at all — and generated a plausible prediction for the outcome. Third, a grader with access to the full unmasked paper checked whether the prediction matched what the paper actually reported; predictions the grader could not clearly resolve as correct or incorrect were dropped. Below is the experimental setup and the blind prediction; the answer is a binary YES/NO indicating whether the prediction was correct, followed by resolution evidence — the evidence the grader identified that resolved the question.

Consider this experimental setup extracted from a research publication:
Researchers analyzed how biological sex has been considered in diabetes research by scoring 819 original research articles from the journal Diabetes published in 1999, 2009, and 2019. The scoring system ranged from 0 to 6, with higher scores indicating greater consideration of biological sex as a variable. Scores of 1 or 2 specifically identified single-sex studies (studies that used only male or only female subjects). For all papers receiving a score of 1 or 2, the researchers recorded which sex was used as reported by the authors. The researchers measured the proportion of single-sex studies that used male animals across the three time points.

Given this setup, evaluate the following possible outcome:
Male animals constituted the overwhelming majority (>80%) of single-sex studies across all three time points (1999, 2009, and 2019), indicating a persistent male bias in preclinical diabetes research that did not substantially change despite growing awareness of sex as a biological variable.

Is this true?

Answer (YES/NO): NO